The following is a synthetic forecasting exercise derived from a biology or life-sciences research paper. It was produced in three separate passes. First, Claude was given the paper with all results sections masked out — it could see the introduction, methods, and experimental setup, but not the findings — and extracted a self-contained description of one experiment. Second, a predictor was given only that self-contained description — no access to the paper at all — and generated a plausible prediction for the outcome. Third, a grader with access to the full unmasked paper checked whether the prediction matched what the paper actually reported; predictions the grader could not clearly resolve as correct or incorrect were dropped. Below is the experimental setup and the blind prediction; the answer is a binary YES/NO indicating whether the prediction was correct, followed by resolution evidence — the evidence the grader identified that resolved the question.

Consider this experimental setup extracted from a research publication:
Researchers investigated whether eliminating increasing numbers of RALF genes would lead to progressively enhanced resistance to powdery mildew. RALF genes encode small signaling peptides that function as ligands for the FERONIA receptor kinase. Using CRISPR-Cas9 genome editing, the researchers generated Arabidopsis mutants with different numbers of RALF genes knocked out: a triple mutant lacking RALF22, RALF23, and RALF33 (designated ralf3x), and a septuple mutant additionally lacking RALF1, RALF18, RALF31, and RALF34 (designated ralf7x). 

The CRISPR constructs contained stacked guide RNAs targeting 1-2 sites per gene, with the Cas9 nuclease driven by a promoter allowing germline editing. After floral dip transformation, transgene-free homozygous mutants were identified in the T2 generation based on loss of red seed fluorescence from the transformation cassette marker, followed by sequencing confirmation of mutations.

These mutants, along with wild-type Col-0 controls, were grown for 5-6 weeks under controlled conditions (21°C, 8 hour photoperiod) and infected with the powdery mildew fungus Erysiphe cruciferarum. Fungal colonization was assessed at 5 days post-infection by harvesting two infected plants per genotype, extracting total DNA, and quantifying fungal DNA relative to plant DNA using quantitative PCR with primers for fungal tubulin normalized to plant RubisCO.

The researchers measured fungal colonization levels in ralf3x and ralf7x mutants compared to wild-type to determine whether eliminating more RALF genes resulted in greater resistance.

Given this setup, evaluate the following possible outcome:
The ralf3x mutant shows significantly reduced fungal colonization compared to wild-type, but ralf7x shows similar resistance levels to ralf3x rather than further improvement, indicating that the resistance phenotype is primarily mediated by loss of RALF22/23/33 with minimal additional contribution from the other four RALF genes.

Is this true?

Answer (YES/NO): NO